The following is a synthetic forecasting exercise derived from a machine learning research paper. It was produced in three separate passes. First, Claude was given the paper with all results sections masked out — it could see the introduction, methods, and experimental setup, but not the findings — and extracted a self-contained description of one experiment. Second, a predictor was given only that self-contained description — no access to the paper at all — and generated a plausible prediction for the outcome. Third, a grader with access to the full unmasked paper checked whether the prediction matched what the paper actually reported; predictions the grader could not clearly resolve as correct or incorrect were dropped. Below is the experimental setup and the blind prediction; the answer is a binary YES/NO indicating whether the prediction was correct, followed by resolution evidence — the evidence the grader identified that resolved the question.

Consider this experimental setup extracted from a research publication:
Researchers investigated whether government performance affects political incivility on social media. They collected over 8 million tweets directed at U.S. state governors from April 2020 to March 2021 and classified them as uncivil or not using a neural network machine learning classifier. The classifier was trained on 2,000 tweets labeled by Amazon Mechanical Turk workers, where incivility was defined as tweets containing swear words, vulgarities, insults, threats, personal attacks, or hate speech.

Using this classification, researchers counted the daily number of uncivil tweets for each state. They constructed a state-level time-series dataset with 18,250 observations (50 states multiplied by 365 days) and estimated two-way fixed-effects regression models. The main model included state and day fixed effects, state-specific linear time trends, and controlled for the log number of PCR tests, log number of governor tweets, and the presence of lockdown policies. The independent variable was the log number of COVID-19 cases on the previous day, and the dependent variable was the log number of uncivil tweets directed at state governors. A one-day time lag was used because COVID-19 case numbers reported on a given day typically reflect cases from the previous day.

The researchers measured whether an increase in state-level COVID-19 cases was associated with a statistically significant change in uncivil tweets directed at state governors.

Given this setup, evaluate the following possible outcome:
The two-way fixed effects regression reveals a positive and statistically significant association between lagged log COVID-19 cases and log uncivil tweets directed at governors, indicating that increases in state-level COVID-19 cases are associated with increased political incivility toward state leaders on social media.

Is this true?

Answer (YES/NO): YES